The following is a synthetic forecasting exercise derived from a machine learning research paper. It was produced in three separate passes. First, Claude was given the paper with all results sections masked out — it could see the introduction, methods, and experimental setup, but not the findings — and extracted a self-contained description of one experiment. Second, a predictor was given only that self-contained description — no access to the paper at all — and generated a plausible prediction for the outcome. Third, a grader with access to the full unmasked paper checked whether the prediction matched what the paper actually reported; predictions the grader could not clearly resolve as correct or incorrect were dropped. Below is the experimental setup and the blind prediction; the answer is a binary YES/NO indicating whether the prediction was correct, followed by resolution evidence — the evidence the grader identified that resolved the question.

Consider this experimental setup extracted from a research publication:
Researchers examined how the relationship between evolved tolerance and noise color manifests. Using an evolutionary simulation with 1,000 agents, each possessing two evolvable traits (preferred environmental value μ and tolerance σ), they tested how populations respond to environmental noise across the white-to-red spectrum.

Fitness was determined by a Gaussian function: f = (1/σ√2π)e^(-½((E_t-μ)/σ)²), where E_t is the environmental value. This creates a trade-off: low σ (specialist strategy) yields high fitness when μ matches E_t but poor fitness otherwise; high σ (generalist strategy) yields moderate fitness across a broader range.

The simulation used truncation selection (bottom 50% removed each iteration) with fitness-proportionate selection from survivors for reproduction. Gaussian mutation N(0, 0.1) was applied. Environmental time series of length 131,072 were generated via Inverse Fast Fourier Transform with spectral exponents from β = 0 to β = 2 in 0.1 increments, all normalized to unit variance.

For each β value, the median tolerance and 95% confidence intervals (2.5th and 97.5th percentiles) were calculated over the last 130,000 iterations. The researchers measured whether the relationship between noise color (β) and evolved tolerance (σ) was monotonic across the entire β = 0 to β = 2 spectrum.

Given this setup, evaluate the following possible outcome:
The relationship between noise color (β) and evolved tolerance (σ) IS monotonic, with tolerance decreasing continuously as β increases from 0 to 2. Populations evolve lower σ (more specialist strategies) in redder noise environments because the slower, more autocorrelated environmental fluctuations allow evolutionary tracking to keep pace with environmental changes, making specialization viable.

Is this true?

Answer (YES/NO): YES